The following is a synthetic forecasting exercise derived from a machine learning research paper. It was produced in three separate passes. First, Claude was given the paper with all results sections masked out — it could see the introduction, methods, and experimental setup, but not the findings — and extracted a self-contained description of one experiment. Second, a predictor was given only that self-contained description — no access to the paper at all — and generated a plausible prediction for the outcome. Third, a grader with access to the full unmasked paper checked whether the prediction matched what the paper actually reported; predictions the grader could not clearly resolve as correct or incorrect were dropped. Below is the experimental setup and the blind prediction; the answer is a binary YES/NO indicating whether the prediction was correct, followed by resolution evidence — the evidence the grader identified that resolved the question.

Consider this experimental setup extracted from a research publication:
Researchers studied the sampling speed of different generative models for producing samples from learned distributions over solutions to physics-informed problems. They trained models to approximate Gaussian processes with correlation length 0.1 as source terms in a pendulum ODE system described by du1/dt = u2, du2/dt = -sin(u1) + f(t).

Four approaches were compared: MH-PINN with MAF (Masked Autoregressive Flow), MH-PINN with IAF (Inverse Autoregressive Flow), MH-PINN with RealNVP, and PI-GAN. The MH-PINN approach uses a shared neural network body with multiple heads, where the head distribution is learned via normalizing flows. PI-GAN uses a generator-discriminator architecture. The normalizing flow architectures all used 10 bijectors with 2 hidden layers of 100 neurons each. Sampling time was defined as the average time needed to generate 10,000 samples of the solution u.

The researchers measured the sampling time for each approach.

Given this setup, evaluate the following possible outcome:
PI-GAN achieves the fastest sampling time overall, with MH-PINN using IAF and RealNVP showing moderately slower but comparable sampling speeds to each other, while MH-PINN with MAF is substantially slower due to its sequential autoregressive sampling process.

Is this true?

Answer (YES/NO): YES